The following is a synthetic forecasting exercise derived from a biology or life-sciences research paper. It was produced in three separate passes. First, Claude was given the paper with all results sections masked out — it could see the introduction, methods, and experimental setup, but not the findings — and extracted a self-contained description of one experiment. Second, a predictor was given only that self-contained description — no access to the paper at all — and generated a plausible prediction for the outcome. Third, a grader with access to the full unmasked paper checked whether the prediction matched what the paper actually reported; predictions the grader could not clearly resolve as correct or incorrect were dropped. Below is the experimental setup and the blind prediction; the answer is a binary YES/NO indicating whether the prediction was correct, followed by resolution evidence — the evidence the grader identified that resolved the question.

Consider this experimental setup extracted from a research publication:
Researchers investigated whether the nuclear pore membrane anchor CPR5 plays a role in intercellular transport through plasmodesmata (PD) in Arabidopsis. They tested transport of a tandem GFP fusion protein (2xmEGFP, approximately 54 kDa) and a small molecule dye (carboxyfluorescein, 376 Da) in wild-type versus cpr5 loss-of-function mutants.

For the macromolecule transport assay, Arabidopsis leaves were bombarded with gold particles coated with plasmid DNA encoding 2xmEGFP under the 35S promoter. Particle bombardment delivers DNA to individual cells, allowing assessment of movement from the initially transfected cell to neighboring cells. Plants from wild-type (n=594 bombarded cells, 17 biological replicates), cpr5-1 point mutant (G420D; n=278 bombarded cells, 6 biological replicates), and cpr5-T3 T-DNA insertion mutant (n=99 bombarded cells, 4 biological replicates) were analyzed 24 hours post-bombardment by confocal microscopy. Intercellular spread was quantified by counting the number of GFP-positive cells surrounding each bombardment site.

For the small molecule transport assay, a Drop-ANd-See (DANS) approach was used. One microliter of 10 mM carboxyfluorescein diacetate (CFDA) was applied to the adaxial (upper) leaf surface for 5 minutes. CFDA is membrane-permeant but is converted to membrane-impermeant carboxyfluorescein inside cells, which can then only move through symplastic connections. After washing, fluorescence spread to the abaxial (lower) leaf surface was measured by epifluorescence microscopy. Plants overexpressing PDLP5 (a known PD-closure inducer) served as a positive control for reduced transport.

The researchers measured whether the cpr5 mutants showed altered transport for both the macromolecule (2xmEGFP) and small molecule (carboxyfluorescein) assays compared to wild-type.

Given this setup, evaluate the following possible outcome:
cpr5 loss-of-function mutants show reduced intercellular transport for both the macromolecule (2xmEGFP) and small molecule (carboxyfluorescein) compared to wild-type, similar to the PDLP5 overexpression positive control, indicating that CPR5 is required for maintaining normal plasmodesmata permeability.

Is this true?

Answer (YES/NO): NO